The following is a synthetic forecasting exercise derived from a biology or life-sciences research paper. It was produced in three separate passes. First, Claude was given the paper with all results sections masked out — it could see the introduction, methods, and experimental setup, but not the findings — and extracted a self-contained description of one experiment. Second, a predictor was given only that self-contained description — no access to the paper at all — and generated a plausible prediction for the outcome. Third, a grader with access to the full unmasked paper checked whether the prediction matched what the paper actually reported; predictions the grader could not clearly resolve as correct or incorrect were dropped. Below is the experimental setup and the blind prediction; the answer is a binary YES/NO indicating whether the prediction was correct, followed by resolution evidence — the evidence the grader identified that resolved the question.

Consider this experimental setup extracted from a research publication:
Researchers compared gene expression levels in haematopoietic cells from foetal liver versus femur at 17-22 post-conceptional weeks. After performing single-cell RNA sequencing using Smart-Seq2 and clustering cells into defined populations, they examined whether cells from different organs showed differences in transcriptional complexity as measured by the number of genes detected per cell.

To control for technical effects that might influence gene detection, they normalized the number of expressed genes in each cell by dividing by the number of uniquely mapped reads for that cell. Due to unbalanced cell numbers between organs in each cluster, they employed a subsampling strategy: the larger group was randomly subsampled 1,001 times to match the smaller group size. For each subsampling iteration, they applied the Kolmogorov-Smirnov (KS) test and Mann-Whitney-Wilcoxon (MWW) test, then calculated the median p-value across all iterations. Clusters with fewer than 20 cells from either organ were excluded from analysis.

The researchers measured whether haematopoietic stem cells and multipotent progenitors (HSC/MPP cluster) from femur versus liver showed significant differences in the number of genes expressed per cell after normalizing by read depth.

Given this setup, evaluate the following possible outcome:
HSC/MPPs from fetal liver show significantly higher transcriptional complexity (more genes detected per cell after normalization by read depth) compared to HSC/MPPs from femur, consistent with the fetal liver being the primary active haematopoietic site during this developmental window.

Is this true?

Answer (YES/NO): YES